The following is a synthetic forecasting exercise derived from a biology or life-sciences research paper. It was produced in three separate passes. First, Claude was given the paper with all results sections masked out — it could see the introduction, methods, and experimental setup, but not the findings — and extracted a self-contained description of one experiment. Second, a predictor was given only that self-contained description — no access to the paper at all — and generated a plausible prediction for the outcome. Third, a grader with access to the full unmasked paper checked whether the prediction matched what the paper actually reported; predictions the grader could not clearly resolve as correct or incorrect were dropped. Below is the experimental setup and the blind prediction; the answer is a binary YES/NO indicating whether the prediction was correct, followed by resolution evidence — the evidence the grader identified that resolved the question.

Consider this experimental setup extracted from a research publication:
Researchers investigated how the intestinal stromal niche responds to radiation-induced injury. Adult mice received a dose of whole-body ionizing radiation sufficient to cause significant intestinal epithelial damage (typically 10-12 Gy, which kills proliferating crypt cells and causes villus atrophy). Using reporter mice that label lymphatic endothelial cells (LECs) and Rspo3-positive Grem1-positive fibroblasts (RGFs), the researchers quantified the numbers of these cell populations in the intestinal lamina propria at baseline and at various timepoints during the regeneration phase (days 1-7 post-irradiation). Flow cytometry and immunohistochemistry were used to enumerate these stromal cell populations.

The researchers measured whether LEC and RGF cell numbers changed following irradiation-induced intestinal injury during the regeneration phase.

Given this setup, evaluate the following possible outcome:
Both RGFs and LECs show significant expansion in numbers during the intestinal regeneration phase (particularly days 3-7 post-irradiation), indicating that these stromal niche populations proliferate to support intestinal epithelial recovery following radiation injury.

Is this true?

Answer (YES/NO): YES